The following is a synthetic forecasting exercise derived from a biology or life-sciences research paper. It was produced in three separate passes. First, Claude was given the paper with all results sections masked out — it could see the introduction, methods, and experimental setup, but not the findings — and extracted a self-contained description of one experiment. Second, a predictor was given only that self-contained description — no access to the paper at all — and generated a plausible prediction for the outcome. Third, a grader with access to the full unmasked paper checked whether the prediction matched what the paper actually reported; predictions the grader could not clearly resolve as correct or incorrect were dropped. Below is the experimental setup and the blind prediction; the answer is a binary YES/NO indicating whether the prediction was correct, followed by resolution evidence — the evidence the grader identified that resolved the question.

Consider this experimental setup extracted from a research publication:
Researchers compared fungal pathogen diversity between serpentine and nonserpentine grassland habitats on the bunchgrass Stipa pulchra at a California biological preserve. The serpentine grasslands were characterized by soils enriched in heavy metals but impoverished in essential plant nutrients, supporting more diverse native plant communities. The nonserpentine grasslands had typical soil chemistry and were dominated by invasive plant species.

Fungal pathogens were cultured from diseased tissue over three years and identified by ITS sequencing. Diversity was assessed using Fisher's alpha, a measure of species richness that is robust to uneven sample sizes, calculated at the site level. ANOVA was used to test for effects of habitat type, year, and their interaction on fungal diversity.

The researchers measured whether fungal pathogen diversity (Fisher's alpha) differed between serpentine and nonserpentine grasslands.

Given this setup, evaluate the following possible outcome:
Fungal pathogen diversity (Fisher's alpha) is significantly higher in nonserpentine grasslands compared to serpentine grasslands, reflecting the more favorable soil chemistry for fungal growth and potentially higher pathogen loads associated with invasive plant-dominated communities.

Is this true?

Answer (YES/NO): NO